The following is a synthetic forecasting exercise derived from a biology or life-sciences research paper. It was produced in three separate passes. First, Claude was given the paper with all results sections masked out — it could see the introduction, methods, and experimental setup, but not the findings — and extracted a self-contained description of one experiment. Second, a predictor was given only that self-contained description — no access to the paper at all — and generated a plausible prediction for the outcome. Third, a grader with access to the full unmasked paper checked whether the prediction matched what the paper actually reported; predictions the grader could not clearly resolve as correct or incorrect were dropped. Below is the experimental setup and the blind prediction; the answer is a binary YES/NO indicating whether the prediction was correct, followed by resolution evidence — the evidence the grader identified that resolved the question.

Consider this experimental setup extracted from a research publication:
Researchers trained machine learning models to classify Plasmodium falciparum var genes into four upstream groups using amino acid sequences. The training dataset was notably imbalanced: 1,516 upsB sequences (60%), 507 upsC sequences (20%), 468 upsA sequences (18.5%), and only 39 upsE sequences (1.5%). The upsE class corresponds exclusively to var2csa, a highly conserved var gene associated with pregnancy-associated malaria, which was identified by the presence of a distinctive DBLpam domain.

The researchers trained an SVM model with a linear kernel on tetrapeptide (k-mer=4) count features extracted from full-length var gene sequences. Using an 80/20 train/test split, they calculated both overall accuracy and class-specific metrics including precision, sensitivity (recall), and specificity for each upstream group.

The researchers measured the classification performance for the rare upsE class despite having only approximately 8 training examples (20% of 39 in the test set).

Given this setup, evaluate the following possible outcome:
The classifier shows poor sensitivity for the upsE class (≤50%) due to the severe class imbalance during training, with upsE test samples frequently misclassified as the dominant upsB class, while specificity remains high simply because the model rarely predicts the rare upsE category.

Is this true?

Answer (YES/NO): NO